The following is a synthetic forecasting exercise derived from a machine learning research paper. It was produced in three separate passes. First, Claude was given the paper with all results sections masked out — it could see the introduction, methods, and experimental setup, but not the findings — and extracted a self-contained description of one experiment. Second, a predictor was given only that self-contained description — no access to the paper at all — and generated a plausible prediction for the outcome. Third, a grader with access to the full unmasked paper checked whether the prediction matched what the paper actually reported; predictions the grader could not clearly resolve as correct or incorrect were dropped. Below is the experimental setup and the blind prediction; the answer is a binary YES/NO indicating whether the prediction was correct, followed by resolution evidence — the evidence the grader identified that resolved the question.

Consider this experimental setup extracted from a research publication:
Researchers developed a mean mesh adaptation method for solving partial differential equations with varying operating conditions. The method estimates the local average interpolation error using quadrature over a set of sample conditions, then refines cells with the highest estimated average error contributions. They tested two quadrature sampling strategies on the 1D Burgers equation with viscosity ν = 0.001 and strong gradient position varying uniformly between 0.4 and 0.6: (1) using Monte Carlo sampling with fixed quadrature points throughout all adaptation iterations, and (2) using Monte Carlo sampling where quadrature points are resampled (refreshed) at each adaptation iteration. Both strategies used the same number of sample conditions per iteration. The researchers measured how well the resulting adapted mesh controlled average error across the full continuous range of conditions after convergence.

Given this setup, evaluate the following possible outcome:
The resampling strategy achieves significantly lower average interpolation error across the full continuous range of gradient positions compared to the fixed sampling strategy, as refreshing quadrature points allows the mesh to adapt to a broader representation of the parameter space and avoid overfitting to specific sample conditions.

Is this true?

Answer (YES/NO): YES